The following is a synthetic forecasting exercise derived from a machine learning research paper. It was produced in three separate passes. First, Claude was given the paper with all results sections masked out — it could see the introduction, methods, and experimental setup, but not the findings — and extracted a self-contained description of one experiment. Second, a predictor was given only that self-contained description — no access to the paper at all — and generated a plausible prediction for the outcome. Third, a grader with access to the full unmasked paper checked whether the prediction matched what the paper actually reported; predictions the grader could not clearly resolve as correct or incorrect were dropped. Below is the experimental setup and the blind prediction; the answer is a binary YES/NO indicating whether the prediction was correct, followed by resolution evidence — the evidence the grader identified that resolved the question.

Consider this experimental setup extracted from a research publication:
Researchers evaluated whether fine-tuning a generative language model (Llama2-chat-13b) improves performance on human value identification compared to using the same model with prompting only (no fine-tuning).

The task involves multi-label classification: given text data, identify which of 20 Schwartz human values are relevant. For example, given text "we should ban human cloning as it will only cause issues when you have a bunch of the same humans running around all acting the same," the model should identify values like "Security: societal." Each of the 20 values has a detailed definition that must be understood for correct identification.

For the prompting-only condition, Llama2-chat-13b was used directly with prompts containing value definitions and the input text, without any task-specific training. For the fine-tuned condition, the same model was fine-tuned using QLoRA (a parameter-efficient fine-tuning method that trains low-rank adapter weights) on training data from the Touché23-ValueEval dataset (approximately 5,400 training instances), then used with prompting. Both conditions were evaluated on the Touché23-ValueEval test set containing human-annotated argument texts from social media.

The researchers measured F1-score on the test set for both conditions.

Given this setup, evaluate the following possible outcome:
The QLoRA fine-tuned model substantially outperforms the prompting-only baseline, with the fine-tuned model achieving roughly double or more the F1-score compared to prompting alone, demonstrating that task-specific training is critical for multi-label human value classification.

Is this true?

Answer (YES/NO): NO